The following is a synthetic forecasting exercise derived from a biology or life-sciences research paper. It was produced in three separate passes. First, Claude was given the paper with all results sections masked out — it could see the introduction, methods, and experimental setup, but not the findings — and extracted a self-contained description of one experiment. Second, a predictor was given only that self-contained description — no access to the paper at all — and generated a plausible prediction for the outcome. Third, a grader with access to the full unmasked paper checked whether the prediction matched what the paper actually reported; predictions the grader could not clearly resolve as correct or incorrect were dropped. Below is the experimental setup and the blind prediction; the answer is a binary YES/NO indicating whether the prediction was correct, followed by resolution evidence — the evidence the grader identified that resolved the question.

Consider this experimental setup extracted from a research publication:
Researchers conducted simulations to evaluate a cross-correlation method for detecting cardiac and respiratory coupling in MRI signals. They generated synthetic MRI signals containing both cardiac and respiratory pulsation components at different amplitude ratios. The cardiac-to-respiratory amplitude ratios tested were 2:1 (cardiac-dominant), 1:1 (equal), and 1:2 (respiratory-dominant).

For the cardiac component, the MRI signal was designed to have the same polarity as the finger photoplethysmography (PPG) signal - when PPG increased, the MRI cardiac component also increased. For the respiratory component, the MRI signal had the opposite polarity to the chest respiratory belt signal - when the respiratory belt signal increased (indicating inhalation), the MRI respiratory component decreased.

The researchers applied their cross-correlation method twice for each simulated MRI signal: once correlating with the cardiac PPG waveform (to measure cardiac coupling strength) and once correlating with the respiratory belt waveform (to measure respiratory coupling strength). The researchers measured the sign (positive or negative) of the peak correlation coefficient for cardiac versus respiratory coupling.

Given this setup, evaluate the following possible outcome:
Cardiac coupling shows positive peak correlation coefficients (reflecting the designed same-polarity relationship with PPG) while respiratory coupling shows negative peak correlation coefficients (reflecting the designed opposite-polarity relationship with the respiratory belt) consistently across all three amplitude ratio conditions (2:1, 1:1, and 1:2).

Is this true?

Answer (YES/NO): YES